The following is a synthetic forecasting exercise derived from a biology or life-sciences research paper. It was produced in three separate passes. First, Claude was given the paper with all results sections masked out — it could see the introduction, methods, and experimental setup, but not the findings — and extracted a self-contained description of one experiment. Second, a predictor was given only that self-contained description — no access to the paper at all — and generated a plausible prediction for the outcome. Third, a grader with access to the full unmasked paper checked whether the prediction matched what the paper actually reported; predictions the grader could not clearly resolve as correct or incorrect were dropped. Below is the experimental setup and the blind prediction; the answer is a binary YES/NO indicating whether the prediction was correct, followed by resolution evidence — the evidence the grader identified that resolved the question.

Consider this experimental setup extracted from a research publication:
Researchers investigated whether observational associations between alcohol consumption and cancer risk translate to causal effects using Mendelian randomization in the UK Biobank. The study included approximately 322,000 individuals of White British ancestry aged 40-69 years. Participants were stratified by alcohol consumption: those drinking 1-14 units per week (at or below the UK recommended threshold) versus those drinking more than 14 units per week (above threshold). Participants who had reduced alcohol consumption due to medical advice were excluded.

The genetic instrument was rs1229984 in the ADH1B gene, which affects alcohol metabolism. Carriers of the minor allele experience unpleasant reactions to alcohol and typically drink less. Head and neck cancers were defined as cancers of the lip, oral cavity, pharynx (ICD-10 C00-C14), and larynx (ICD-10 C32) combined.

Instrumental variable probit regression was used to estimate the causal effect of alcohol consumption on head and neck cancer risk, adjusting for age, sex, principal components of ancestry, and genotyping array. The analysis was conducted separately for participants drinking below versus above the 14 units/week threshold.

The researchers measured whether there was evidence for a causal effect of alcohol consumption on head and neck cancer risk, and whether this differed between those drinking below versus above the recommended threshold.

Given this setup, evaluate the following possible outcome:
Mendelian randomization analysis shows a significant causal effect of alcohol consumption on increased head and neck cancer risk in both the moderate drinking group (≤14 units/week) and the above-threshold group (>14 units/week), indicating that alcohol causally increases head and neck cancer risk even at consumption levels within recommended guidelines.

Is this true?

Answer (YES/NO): NO